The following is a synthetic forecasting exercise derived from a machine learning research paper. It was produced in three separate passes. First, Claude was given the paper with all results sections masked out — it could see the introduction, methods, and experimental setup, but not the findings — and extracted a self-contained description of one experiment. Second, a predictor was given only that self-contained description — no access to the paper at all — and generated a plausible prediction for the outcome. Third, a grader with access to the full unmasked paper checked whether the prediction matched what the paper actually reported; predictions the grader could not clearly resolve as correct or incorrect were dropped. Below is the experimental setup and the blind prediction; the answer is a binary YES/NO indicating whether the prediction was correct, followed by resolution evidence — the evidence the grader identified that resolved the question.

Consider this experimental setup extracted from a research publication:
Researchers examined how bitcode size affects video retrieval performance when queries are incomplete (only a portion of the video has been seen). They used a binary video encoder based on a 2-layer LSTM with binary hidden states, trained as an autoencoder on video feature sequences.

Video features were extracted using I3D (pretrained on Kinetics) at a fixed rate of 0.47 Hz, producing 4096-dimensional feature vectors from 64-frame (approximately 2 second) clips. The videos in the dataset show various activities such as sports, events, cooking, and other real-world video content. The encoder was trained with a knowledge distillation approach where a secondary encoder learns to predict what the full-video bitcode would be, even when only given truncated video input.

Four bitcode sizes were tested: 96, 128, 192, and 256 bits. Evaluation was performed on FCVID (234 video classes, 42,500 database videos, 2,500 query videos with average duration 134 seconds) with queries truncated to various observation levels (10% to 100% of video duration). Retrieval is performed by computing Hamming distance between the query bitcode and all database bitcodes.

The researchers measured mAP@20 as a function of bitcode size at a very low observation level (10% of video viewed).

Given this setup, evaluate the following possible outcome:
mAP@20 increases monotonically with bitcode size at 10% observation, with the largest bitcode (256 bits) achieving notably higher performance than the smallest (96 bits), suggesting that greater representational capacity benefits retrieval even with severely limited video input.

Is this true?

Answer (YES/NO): YES